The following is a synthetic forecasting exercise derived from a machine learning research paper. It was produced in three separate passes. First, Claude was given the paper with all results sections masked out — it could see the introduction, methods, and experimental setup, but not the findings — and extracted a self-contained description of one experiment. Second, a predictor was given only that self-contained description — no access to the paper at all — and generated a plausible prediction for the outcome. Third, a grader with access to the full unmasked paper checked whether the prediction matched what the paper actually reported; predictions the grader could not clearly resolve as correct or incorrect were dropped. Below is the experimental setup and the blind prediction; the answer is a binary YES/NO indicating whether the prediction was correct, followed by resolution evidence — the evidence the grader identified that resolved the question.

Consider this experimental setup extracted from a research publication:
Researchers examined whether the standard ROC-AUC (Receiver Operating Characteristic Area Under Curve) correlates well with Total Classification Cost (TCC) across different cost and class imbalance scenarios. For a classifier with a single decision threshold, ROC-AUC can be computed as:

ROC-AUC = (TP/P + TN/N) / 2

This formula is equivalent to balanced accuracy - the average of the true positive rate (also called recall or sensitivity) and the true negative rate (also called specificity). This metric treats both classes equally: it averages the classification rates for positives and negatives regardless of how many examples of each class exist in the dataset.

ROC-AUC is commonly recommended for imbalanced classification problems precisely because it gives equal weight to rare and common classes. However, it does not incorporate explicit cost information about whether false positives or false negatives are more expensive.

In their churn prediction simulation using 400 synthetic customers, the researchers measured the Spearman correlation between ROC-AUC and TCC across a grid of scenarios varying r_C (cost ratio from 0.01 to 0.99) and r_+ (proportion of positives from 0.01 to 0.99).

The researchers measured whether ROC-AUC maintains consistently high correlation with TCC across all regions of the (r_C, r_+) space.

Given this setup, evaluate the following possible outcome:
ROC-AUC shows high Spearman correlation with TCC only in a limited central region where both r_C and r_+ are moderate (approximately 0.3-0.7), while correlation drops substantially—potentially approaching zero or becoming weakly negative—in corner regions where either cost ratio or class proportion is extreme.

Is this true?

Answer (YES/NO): NO